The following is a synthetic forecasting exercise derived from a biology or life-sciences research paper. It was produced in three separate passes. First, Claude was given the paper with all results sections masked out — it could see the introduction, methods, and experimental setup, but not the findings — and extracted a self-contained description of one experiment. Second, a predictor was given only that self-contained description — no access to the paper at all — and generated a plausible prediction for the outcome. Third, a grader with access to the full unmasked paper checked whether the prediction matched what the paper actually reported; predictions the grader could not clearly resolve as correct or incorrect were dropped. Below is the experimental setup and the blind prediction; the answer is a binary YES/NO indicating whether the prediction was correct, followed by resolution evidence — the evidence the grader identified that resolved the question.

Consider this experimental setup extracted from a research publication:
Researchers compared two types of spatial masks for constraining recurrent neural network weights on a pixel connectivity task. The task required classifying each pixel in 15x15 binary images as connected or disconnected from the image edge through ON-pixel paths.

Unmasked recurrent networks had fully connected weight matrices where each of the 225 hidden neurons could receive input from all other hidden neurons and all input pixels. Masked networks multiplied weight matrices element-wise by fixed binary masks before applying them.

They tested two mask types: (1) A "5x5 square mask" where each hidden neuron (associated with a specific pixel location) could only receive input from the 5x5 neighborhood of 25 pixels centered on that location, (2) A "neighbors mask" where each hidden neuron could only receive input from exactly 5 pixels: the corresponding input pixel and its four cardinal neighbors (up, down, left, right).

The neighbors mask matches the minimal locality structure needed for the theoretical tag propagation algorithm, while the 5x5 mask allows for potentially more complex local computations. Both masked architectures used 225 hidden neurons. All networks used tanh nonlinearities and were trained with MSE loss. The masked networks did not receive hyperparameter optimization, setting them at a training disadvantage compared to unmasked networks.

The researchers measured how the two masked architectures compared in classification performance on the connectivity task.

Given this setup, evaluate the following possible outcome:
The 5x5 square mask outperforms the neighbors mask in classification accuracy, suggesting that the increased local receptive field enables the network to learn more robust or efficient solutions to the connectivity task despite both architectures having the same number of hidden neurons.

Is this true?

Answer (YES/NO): YES